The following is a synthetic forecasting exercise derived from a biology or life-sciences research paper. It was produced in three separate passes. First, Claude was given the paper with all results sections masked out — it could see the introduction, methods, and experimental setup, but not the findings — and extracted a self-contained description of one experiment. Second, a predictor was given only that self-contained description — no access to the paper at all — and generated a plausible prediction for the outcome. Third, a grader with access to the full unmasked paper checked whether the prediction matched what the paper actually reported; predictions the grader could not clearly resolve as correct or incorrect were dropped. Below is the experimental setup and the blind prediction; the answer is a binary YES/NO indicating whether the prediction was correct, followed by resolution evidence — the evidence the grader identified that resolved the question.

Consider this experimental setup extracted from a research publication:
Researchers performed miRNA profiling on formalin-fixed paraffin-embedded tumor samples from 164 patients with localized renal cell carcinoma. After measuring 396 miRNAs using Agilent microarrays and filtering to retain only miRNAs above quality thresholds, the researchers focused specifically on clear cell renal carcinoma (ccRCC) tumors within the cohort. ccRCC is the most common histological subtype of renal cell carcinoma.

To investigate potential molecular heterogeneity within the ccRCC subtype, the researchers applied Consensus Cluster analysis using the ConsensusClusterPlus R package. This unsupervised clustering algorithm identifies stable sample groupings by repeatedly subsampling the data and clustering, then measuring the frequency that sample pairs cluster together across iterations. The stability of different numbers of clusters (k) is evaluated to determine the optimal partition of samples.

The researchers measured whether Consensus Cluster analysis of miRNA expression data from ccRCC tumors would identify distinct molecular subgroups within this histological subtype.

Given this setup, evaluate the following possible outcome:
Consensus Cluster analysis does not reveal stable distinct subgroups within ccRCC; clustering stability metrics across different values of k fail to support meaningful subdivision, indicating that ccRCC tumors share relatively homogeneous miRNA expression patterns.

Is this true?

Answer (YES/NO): NO